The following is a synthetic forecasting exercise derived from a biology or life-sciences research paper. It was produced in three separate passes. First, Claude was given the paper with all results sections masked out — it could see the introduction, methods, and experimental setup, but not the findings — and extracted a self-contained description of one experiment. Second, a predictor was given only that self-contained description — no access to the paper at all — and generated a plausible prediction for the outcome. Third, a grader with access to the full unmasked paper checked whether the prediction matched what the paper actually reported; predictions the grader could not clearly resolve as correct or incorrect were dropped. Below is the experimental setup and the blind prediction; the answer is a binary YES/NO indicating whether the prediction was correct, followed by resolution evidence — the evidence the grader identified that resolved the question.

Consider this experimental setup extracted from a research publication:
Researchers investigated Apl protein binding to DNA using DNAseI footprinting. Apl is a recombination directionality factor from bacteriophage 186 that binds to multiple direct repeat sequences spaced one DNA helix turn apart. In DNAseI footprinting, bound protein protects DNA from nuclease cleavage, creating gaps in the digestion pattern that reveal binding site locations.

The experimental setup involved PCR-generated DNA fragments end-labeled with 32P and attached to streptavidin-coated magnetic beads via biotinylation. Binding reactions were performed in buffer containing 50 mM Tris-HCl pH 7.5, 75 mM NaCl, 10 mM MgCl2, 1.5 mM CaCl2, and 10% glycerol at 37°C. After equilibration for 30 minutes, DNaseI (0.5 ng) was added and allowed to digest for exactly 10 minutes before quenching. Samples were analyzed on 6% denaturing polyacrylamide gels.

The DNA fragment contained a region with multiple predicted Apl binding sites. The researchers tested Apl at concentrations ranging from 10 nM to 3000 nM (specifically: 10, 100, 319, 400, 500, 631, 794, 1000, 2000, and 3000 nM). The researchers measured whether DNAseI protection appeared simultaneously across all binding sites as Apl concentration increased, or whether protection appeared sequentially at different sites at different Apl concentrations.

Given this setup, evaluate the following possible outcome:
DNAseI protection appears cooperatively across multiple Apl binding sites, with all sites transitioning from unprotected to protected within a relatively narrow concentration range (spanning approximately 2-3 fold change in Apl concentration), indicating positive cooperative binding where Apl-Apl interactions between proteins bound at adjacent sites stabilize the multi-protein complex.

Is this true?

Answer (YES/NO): NO